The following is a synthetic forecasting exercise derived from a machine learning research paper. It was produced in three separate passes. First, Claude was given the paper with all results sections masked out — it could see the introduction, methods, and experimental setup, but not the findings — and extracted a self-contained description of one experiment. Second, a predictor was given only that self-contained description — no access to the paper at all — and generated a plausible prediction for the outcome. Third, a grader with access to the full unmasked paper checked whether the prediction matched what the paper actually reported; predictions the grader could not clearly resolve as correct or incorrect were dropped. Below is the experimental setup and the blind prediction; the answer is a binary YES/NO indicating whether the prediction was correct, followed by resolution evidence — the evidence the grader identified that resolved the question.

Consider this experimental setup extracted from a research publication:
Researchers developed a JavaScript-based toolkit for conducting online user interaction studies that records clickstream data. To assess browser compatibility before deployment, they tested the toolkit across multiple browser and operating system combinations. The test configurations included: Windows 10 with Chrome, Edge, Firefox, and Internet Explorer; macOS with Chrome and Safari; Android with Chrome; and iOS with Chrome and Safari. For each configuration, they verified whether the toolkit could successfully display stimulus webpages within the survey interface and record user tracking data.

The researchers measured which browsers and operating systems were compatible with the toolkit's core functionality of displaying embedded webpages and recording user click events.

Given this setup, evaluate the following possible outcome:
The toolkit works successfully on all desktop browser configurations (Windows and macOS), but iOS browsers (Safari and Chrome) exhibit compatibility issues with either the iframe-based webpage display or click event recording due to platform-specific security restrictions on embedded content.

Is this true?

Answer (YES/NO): NO